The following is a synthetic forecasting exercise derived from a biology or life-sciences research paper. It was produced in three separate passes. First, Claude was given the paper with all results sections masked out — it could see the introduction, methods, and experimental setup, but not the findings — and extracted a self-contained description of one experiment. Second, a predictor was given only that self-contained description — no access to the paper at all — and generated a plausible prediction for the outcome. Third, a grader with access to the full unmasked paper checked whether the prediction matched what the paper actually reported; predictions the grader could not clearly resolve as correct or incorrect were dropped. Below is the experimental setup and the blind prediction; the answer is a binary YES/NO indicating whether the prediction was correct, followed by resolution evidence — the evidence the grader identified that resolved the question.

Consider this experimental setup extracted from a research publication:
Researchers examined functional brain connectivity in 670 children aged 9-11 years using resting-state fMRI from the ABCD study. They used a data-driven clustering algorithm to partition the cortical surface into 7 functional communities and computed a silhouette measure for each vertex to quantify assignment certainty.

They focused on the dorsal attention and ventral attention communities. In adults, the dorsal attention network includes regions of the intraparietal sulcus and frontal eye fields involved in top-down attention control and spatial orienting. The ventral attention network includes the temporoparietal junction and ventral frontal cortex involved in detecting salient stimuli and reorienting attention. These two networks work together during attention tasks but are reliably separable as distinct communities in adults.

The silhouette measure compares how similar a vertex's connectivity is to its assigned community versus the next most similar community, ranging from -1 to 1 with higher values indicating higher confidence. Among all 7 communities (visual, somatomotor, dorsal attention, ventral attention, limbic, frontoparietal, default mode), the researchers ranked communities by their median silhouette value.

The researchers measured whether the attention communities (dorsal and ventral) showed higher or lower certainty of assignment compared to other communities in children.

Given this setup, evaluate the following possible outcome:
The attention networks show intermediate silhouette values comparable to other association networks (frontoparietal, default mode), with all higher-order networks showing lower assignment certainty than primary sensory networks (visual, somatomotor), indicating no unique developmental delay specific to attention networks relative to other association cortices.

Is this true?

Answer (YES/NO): NO